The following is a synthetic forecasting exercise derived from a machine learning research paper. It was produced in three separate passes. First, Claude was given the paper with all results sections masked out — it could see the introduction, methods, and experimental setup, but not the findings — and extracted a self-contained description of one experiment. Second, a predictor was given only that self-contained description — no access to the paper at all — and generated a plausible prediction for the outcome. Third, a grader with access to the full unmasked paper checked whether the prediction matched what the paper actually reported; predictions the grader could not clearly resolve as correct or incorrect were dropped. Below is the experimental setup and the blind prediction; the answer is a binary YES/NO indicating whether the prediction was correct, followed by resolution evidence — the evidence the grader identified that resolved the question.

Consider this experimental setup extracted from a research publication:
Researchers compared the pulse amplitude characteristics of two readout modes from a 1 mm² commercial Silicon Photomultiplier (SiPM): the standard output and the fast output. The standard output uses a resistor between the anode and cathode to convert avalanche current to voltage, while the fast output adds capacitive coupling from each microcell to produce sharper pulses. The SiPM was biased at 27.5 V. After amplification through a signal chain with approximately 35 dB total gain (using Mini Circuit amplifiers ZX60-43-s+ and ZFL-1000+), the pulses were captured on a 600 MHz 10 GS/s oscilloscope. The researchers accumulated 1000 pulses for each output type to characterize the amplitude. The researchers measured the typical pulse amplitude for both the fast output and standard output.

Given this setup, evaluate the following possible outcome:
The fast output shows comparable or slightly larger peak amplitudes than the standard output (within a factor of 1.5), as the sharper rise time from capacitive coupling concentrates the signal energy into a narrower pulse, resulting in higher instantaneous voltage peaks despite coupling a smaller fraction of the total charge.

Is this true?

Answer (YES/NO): YES